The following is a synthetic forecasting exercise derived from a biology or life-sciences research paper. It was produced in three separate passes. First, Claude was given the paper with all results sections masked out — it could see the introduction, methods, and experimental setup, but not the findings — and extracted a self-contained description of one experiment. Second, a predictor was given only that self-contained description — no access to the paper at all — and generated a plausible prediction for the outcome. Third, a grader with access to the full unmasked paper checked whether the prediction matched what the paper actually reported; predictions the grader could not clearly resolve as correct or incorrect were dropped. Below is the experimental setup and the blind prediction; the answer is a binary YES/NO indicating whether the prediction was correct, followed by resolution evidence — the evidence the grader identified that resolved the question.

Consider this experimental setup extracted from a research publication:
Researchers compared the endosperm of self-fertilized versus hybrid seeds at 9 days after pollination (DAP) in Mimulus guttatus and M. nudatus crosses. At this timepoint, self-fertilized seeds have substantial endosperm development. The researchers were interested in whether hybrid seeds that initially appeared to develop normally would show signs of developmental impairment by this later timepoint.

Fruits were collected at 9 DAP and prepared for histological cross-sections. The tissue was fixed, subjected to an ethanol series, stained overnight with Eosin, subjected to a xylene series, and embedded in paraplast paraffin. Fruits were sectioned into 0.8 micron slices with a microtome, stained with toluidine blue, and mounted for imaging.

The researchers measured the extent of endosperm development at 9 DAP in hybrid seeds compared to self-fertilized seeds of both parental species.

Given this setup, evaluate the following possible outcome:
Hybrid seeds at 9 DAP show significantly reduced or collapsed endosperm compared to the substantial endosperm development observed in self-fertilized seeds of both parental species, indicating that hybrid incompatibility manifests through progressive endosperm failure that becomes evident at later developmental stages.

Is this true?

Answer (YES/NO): YES